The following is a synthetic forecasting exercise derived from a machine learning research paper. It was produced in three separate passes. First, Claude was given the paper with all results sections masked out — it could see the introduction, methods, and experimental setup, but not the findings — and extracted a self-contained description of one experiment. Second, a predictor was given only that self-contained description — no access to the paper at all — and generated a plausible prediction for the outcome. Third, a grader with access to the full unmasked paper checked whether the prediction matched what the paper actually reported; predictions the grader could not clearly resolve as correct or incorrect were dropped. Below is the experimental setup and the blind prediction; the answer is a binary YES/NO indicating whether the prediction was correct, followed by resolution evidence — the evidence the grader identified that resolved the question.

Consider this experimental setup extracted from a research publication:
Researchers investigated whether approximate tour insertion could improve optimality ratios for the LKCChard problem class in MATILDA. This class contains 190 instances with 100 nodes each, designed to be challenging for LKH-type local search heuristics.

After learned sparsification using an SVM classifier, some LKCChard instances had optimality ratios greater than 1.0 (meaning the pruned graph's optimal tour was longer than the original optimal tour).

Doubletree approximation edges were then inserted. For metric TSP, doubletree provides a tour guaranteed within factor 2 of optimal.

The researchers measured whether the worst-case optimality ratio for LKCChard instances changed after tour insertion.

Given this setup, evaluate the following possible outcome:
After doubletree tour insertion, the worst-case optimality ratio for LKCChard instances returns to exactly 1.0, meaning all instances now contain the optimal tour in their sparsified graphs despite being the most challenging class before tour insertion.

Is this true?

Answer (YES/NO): NO